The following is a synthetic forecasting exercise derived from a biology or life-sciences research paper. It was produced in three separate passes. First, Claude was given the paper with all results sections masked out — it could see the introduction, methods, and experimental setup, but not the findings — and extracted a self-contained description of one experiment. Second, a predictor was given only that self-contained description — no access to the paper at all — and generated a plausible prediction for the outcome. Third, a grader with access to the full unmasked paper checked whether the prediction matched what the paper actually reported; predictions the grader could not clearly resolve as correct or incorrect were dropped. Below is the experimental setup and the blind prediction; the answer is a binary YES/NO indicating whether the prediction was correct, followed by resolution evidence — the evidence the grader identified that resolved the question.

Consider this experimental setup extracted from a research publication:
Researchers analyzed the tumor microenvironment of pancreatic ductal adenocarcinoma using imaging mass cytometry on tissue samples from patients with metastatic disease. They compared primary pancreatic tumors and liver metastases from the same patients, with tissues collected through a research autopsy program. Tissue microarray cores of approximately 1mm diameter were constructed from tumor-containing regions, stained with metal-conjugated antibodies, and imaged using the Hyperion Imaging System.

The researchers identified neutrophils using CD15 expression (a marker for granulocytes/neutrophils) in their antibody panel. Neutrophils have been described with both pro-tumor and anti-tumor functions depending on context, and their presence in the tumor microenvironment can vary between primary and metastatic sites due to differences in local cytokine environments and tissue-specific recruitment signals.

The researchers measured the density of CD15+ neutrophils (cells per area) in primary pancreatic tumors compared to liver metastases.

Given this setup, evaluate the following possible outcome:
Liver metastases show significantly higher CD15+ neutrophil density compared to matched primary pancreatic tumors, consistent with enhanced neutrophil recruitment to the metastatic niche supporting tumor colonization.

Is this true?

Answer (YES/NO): NO